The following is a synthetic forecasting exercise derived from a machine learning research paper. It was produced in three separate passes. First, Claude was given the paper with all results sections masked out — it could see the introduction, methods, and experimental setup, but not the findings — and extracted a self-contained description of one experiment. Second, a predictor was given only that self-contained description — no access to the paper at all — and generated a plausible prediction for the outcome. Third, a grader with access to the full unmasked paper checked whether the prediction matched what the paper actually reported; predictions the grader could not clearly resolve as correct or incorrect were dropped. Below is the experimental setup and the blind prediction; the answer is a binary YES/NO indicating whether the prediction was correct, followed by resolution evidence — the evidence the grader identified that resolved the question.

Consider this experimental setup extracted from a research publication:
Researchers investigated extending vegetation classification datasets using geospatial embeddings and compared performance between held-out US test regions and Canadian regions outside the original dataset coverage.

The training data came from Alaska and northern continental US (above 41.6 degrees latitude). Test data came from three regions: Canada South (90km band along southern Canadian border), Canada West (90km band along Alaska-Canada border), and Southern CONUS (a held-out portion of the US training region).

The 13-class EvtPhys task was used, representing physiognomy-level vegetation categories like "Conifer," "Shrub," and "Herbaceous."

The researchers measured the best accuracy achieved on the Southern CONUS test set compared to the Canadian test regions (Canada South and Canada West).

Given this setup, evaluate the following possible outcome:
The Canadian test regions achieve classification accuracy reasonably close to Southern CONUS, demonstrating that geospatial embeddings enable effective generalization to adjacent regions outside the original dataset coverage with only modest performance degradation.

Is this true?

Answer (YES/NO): NO